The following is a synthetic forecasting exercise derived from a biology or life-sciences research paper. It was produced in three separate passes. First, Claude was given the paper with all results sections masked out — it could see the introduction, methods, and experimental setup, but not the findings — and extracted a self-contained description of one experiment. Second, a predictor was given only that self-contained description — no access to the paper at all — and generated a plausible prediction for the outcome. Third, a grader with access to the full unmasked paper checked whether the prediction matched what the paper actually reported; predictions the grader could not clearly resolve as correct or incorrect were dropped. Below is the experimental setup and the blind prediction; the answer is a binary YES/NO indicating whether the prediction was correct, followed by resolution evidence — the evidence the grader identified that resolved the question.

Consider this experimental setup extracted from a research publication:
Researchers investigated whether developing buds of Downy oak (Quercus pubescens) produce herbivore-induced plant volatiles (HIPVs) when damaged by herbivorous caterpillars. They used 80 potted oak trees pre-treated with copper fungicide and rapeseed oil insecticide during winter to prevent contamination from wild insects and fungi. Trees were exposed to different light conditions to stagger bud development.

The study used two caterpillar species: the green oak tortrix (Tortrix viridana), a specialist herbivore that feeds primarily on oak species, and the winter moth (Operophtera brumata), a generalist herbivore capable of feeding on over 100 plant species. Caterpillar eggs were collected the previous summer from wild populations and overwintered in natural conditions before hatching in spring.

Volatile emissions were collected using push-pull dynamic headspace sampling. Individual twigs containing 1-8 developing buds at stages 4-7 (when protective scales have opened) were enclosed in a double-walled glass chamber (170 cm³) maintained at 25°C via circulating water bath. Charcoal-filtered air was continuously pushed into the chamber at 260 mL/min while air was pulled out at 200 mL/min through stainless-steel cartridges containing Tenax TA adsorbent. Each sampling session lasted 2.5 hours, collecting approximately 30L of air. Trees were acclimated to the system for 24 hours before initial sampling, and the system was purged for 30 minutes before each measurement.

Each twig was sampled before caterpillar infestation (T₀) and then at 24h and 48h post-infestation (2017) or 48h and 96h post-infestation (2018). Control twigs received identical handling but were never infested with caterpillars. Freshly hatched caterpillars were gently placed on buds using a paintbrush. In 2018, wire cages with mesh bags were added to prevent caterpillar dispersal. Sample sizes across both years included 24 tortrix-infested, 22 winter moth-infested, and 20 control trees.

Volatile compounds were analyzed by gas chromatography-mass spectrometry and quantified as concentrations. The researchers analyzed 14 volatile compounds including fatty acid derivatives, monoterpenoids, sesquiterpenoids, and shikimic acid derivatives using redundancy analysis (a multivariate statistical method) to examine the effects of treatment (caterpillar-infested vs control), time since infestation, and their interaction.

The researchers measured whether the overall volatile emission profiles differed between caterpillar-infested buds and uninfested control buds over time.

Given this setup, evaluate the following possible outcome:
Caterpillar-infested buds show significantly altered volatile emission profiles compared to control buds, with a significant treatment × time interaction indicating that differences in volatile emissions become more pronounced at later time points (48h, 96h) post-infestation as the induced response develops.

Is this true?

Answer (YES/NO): NO